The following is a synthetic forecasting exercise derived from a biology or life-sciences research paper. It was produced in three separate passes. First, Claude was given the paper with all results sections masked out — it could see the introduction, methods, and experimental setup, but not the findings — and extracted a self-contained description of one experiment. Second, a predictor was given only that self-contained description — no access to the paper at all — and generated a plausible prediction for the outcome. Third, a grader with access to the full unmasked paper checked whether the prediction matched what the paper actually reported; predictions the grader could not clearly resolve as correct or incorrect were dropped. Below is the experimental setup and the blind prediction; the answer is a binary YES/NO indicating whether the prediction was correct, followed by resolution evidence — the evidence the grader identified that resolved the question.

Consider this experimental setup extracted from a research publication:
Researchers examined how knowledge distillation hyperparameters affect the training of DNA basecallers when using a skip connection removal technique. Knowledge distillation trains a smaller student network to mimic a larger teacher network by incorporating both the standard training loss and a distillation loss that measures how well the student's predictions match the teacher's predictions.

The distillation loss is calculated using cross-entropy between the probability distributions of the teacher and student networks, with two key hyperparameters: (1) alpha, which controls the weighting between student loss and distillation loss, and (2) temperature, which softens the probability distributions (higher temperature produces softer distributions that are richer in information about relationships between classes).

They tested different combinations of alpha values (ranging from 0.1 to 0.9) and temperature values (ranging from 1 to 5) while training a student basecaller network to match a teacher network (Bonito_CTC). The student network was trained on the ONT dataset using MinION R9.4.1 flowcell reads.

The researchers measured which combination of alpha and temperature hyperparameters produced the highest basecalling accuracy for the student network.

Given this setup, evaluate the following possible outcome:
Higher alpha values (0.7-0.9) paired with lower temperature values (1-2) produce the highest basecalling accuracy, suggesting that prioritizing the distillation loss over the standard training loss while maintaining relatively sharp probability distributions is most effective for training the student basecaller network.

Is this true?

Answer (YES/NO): YES